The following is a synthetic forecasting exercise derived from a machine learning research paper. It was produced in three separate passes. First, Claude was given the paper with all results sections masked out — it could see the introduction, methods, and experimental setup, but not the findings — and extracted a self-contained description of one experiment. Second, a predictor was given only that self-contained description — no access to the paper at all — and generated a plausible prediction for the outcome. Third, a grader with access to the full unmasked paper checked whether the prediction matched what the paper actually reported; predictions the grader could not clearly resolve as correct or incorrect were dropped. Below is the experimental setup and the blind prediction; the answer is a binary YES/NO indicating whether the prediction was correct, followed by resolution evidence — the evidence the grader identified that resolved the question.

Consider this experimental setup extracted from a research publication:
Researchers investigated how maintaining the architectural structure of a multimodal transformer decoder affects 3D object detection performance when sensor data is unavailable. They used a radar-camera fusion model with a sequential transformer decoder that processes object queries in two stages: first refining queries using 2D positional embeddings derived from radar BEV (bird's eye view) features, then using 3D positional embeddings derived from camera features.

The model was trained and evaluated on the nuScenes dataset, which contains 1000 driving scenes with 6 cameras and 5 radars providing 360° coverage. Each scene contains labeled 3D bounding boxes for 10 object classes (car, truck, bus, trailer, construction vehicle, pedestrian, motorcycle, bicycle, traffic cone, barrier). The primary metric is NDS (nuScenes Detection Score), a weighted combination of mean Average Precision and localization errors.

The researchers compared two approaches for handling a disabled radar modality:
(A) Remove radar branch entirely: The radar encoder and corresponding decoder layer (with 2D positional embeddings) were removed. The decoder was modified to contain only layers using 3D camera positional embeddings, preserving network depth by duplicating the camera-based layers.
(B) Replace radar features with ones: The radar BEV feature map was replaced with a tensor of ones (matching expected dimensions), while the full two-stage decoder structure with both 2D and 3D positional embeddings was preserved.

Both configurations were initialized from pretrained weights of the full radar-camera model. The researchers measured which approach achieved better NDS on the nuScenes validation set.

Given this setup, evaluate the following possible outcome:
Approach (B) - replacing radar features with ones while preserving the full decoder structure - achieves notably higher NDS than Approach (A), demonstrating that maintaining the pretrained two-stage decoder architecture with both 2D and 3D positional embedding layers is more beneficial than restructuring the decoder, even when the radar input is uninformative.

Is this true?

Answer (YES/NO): YES